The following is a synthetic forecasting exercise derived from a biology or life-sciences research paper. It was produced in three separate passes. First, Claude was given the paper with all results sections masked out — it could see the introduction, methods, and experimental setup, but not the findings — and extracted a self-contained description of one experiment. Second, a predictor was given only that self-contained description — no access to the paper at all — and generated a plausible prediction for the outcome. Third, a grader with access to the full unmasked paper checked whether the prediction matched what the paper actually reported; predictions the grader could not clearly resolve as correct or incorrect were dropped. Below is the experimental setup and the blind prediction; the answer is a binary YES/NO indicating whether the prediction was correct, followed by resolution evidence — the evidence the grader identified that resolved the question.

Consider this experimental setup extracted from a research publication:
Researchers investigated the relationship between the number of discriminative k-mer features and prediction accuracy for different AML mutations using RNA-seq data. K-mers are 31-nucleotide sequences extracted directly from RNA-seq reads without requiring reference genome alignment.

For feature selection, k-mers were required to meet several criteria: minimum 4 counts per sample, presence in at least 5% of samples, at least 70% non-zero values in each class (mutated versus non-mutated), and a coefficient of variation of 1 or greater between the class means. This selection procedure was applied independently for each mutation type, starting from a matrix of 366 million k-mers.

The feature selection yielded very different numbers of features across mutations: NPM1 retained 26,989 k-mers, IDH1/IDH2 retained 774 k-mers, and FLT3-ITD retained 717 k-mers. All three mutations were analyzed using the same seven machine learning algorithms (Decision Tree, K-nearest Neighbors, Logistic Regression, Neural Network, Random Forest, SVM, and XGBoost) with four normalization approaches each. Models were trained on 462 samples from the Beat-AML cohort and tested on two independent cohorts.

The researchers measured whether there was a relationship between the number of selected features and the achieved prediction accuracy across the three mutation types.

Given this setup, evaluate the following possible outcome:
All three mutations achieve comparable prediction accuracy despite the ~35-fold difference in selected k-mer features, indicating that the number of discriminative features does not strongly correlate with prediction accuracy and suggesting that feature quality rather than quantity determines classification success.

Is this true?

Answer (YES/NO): NO